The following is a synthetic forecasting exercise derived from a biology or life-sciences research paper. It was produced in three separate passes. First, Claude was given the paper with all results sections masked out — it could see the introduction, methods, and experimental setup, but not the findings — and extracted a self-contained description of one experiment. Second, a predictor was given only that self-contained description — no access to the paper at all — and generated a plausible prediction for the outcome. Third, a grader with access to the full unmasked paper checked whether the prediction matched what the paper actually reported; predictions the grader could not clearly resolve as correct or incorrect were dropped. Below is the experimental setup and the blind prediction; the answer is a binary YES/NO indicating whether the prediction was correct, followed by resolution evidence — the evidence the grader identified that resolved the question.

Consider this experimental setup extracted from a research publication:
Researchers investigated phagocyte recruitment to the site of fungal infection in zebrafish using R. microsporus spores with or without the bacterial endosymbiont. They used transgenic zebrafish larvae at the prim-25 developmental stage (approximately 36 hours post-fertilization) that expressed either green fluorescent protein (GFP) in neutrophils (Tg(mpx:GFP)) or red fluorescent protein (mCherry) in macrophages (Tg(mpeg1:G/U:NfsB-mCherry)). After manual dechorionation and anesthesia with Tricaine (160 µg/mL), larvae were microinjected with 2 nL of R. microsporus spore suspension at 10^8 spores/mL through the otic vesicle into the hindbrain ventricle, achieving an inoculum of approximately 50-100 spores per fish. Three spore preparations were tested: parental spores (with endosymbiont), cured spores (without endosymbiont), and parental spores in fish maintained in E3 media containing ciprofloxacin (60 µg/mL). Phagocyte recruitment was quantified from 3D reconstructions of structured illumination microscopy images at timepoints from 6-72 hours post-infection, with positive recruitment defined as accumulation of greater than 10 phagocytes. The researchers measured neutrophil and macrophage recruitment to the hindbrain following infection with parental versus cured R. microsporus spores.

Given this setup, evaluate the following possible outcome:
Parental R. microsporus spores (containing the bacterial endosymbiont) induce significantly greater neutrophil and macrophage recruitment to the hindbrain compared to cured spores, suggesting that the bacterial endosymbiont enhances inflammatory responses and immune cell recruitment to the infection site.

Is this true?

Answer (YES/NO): NO